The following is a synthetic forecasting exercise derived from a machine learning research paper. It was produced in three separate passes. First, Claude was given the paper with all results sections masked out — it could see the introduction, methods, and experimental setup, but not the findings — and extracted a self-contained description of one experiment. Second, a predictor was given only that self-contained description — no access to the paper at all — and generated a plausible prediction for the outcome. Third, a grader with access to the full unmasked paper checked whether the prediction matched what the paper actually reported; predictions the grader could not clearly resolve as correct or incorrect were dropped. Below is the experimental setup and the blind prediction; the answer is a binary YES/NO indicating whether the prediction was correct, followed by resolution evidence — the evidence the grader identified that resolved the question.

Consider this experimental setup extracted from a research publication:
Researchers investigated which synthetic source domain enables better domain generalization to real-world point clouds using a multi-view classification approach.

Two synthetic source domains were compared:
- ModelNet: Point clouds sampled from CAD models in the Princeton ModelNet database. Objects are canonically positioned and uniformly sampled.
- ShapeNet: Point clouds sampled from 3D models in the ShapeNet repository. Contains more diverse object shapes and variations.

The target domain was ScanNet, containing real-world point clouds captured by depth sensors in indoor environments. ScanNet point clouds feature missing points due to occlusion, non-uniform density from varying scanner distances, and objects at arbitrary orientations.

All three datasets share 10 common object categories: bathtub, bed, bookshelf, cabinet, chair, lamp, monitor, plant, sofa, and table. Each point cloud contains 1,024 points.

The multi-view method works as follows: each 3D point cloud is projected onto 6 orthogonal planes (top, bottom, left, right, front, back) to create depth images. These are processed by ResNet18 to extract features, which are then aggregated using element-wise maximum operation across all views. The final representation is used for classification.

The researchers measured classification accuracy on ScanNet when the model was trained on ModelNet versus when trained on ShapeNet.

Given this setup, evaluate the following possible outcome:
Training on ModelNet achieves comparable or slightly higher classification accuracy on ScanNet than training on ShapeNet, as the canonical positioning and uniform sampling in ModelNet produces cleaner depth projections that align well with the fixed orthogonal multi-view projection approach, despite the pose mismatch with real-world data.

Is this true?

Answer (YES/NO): NO